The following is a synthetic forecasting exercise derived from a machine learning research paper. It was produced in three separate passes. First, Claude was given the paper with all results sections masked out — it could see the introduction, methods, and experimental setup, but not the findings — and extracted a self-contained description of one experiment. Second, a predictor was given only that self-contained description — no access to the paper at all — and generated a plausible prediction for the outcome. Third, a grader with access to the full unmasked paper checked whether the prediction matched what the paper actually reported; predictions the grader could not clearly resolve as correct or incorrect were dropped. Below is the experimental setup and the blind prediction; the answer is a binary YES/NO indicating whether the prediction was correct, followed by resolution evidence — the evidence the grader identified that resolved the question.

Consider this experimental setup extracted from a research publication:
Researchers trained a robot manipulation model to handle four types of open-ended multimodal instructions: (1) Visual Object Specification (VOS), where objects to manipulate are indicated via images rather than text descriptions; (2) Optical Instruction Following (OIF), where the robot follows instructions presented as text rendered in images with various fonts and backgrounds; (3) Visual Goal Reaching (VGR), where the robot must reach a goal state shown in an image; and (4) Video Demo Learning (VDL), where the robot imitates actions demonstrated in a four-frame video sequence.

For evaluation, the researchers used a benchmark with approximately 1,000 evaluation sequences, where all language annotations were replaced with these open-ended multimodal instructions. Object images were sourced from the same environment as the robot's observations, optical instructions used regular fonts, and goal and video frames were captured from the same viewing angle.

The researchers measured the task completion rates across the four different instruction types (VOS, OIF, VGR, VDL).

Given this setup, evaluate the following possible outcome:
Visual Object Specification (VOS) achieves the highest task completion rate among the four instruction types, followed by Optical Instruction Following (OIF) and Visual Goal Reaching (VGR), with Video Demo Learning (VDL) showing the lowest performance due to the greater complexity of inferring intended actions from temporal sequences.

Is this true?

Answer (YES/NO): NO